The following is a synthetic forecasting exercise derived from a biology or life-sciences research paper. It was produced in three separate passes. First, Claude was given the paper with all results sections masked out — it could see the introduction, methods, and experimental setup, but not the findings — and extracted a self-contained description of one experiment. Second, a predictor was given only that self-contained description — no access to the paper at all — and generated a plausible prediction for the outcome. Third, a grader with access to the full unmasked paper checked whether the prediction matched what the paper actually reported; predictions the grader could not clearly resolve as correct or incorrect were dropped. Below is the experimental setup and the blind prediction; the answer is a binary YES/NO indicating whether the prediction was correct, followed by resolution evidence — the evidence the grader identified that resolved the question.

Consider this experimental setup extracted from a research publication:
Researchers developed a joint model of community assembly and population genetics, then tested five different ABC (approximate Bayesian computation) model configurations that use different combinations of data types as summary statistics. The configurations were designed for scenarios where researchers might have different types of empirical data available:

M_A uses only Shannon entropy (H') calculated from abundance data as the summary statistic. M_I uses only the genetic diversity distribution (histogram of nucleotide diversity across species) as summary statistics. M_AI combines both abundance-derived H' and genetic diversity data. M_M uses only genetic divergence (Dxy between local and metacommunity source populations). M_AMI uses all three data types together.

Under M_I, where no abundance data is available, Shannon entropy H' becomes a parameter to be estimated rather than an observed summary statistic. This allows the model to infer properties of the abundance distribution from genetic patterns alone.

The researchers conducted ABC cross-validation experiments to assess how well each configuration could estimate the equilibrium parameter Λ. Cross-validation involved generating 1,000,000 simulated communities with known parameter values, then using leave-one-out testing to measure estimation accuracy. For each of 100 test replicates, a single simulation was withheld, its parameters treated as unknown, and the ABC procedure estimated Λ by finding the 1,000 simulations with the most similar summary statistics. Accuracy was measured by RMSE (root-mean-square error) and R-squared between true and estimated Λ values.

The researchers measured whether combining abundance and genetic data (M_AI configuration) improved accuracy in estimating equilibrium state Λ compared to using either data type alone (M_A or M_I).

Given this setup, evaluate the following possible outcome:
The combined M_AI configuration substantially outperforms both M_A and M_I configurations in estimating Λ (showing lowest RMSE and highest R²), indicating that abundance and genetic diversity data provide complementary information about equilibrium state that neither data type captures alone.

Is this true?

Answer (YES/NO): NO